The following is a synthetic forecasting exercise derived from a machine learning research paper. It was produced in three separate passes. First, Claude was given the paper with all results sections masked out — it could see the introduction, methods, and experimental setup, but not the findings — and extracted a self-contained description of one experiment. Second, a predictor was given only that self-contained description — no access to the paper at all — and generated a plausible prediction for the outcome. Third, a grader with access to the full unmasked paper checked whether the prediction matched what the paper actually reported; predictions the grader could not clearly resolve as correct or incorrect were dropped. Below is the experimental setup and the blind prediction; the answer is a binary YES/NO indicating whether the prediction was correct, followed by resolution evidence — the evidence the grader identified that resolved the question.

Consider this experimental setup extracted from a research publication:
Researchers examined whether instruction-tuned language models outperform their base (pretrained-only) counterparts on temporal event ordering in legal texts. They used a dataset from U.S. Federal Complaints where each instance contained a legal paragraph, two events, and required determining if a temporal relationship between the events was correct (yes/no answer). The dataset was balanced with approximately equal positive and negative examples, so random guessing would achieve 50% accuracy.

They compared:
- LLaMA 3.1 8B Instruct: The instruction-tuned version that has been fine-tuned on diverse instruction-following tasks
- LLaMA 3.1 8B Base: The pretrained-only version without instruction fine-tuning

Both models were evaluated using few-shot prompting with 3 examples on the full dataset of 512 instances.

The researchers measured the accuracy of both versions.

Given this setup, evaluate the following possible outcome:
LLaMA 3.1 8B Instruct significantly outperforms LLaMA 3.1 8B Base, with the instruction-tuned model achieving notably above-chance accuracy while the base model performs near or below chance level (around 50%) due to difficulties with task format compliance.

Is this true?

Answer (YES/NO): NO